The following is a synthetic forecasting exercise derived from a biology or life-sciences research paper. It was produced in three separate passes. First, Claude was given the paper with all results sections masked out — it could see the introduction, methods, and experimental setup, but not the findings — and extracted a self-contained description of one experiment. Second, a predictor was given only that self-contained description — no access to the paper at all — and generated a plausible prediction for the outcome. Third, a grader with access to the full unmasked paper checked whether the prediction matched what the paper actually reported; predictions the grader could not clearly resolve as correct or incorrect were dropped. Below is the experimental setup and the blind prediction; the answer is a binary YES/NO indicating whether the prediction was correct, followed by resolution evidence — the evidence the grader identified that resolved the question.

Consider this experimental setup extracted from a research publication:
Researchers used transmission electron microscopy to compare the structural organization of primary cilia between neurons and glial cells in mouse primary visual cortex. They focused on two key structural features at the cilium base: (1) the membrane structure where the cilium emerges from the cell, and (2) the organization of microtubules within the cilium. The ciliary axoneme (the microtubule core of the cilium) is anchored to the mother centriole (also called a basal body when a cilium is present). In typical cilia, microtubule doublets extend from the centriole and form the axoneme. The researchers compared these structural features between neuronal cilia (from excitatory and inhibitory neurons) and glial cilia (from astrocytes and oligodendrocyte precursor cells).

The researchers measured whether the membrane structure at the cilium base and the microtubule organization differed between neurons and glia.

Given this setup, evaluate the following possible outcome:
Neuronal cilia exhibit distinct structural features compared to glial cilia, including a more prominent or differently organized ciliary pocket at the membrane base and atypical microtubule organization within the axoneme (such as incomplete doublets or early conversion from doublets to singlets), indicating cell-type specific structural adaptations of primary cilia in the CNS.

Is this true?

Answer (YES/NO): NO